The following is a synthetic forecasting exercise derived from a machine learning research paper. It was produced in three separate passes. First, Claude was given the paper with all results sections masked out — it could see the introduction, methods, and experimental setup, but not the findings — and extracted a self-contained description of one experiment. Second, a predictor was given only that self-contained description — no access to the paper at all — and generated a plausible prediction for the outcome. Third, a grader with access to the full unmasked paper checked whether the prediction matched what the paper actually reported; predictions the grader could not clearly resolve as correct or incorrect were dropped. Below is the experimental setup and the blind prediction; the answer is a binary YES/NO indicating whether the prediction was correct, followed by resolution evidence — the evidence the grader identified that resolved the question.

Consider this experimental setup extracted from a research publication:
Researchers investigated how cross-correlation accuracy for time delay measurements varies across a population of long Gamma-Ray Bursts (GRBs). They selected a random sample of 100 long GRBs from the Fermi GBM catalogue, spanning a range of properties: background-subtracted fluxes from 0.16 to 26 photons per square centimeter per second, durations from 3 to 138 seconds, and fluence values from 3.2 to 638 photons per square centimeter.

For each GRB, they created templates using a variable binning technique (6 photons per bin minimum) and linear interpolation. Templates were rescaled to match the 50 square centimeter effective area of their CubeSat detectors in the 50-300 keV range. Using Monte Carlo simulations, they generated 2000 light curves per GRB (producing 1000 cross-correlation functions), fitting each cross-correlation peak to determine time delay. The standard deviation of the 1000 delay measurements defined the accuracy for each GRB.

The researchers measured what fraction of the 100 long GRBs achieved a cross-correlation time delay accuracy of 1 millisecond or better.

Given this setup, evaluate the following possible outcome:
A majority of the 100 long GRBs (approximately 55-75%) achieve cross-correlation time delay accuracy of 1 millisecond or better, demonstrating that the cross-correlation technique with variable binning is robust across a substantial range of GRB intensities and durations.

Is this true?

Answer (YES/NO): YES